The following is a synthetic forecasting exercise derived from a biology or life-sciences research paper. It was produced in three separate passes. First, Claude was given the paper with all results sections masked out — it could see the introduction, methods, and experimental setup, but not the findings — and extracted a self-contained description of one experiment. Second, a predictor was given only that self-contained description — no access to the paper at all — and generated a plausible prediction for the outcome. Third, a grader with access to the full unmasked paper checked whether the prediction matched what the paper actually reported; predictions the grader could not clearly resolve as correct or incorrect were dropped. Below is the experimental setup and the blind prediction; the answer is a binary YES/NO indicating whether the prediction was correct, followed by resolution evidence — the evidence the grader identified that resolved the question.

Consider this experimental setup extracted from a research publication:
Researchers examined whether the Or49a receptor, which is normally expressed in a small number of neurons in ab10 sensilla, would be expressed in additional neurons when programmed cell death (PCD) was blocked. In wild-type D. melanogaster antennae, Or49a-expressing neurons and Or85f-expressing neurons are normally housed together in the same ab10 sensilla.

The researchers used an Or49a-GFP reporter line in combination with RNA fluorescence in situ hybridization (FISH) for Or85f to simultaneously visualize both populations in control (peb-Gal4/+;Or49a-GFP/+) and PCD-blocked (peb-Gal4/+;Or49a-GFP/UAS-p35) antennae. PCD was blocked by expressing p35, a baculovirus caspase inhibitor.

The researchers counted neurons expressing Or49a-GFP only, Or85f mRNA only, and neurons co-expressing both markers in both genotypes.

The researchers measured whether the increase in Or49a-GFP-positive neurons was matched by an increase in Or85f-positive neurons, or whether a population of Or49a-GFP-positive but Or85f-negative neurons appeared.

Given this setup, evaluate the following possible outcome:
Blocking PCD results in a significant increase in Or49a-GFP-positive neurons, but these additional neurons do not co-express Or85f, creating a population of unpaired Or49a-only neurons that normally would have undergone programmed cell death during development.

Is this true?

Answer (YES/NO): YES